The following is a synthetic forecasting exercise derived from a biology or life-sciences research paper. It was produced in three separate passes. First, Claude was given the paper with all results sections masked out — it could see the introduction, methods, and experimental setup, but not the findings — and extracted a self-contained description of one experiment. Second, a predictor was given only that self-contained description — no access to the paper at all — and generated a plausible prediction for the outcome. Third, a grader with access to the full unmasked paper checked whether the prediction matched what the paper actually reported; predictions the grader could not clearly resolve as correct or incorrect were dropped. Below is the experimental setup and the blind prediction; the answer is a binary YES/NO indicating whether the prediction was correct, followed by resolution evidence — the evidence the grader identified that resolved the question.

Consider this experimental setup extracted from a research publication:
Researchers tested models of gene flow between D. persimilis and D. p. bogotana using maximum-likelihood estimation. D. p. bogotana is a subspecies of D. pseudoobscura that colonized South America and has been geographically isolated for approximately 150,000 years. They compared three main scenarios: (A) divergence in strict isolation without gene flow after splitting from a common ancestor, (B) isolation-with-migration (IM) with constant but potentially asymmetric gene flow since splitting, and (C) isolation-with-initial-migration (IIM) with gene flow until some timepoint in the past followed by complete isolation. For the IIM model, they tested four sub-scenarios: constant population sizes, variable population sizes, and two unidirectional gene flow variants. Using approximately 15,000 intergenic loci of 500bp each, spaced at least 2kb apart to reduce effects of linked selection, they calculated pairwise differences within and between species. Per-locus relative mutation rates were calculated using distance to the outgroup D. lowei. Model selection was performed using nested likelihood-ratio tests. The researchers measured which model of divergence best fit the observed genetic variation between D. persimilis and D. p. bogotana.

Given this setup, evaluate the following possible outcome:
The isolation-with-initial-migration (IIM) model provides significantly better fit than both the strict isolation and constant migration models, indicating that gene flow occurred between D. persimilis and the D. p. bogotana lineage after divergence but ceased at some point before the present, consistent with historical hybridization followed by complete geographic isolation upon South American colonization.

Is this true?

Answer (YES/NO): YES